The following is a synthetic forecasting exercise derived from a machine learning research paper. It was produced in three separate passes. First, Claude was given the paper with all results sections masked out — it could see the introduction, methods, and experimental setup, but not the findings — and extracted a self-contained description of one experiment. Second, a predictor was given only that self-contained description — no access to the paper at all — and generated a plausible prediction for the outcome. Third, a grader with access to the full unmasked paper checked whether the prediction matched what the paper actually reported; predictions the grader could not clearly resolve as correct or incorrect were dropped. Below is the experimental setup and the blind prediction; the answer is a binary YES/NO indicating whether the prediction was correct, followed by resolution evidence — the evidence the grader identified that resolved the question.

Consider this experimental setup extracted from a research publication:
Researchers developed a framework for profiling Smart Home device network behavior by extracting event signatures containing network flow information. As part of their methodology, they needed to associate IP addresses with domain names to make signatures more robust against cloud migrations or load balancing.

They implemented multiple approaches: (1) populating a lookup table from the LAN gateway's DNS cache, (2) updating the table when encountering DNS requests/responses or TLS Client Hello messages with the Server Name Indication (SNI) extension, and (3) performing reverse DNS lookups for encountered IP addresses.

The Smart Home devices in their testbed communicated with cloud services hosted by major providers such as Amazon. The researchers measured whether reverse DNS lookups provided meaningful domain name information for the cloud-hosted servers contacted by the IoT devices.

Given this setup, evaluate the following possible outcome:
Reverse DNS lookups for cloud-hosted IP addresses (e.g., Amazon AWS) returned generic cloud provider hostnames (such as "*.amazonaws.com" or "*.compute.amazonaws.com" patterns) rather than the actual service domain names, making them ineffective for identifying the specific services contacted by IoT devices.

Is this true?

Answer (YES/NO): NO